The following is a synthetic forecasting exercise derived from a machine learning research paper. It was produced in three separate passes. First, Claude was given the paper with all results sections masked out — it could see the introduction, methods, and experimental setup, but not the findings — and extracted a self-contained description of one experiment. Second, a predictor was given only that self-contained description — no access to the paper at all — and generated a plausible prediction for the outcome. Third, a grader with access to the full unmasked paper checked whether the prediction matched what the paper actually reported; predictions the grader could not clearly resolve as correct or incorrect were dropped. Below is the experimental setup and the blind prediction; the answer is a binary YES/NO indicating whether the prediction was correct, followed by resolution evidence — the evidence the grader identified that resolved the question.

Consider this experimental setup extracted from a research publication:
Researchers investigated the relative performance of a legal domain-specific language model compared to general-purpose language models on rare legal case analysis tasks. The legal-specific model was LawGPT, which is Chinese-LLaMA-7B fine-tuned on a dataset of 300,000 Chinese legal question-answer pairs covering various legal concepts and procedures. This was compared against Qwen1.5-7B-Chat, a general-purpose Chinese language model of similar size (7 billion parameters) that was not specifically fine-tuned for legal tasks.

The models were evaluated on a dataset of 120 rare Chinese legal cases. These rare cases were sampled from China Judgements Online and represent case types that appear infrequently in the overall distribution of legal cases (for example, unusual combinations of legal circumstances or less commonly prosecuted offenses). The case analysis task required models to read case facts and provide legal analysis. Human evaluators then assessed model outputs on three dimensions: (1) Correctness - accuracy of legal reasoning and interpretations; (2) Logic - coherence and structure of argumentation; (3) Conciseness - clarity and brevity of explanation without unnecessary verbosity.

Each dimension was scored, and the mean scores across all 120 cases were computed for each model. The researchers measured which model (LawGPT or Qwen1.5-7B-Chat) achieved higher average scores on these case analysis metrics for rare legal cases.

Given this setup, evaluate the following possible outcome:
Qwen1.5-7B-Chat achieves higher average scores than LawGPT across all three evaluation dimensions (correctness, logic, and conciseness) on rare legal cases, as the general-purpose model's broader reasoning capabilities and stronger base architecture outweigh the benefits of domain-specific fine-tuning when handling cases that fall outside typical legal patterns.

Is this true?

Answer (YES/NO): YES